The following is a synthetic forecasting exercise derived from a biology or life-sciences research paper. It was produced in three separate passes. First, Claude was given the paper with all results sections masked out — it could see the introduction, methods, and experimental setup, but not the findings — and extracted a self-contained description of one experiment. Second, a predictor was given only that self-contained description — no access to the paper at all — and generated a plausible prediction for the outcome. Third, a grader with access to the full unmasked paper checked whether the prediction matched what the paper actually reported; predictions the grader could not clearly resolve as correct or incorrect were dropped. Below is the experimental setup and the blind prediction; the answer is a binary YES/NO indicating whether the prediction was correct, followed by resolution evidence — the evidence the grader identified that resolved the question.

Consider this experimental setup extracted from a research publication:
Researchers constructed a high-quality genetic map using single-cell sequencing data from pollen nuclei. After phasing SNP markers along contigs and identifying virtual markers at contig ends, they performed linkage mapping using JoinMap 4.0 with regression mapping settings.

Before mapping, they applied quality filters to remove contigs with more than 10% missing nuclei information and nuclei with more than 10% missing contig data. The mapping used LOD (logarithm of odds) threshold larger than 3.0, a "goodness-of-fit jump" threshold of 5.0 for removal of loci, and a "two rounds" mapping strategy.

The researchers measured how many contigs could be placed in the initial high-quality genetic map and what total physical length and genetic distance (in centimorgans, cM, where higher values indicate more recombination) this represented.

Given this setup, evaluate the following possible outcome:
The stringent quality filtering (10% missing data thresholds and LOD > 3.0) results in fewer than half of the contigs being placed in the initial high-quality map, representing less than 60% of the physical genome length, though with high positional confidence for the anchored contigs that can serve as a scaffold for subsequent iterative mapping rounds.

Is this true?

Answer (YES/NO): NO